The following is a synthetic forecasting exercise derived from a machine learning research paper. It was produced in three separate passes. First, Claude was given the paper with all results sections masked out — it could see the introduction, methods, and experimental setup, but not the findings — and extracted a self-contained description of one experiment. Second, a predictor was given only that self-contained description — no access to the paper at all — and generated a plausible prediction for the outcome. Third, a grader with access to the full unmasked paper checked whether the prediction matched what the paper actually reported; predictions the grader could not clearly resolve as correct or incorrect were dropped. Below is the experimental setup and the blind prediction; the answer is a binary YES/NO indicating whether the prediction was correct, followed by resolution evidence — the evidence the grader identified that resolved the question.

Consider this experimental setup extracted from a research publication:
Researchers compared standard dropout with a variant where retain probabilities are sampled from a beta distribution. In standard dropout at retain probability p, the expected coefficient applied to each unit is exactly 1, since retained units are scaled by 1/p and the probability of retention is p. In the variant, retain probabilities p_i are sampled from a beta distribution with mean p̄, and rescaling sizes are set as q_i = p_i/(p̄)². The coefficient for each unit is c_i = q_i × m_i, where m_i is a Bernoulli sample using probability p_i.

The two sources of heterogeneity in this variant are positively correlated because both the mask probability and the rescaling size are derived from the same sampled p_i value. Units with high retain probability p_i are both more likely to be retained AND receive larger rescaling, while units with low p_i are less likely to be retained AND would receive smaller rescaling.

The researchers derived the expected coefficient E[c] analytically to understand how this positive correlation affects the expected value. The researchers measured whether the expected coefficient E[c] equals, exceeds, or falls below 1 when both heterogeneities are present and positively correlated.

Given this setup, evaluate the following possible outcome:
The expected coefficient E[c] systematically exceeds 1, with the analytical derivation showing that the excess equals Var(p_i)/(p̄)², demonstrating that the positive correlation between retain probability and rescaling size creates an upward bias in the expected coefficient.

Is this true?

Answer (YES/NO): NO